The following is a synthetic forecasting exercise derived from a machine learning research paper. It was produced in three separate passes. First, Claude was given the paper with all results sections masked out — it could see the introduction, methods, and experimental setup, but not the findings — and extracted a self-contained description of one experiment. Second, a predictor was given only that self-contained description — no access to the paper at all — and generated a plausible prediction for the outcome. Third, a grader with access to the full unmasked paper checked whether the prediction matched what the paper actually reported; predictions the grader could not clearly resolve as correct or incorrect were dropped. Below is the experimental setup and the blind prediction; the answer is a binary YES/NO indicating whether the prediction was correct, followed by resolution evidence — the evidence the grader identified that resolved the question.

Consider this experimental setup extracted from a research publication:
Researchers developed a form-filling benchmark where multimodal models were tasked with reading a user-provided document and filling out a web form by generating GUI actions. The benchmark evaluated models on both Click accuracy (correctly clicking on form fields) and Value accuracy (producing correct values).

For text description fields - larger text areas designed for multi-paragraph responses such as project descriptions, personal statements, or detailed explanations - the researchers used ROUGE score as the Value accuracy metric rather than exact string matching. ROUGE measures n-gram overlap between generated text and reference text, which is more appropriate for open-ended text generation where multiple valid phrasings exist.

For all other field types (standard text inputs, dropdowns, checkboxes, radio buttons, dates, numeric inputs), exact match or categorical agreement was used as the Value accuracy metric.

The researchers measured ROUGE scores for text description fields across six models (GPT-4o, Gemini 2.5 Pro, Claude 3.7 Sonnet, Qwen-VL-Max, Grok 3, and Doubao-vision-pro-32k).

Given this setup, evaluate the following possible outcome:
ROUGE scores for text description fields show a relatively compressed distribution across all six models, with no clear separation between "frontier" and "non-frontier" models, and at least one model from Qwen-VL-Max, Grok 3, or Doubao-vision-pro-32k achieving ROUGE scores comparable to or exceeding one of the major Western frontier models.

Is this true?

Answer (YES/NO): YES